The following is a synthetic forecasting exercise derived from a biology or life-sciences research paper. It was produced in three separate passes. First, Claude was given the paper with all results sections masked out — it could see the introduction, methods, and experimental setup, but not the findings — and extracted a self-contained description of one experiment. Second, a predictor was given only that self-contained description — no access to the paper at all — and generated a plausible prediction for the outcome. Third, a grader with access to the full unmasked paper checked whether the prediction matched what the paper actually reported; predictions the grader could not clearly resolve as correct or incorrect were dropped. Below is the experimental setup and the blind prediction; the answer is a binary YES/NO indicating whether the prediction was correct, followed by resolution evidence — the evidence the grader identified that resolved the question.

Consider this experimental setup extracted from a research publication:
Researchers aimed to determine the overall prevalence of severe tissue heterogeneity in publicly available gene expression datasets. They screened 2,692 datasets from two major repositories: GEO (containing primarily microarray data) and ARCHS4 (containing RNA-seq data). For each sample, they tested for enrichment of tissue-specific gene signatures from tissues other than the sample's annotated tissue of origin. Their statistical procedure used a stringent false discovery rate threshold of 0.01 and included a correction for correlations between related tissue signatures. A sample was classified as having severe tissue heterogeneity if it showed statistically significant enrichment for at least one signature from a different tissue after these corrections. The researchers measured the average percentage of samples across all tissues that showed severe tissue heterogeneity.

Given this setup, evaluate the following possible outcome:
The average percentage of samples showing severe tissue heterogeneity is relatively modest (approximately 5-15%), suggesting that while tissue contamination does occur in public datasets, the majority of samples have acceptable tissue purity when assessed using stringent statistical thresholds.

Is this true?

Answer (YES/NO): NO